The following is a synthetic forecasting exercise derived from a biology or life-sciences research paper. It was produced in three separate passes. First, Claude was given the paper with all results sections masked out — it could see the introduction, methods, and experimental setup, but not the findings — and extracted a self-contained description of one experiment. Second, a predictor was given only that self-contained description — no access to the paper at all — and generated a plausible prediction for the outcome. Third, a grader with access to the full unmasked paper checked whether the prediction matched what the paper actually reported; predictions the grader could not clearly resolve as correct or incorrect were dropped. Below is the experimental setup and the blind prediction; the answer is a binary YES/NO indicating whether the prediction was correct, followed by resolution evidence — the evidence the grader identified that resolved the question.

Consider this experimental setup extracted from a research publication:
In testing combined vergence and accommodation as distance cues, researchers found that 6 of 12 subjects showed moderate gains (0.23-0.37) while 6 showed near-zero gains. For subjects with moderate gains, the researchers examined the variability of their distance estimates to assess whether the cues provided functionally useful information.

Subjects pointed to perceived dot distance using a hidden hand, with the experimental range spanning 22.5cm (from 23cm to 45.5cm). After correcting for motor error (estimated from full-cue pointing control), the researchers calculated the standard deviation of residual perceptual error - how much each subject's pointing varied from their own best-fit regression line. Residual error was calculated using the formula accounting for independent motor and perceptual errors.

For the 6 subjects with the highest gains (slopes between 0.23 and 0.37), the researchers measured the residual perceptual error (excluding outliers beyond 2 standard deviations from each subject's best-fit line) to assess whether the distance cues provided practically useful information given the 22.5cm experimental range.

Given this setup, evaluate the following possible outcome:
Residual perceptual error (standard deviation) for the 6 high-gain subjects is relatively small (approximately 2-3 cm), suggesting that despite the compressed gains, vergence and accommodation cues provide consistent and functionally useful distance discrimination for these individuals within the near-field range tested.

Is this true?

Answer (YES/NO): NO